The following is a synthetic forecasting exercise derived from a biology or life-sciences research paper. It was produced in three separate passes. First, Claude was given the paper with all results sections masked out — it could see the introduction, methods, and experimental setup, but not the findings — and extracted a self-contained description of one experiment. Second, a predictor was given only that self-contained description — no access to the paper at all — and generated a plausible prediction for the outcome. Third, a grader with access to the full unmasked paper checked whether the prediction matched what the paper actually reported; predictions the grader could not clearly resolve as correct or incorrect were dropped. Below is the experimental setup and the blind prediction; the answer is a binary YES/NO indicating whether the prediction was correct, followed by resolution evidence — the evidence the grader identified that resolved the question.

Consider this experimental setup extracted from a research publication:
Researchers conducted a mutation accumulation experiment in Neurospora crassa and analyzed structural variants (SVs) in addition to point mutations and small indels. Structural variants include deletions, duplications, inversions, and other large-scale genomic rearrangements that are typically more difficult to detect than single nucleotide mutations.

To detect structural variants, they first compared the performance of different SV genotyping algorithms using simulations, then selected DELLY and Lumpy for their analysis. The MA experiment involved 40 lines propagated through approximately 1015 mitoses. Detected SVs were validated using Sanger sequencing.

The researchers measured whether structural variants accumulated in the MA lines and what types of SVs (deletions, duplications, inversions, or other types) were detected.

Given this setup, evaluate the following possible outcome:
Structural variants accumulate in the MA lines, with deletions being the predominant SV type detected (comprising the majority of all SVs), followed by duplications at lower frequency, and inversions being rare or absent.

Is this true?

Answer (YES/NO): NO